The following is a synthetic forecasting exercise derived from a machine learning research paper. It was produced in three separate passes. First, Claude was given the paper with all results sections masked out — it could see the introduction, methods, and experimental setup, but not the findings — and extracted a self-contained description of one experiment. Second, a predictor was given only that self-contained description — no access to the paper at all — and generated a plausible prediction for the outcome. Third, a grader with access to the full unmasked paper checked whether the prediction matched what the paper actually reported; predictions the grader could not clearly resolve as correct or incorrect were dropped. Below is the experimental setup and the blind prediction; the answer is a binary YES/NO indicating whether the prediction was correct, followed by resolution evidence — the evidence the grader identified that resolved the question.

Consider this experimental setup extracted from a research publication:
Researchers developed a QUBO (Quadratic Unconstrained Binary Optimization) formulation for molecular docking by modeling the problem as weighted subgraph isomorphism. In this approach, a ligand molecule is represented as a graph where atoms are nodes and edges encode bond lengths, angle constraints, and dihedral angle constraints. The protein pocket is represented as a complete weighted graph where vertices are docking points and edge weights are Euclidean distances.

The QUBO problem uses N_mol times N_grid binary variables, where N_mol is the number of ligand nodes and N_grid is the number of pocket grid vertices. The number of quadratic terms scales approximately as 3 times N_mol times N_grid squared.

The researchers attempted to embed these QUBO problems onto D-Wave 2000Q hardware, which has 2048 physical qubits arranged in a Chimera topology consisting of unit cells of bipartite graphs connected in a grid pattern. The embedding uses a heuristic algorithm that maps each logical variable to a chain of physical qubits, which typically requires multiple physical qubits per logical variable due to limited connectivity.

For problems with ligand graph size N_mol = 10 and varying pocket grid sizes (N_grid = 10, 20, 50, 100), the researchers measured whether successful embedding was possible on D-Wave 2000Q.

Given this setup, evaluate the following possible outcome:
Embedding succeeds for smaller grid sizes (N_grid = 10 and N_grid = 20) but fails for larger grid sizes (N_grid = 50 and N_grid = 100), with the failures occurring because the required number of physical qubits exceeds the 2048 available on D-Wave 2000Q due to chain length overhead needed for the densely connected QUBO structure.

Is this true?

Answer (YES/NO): NO